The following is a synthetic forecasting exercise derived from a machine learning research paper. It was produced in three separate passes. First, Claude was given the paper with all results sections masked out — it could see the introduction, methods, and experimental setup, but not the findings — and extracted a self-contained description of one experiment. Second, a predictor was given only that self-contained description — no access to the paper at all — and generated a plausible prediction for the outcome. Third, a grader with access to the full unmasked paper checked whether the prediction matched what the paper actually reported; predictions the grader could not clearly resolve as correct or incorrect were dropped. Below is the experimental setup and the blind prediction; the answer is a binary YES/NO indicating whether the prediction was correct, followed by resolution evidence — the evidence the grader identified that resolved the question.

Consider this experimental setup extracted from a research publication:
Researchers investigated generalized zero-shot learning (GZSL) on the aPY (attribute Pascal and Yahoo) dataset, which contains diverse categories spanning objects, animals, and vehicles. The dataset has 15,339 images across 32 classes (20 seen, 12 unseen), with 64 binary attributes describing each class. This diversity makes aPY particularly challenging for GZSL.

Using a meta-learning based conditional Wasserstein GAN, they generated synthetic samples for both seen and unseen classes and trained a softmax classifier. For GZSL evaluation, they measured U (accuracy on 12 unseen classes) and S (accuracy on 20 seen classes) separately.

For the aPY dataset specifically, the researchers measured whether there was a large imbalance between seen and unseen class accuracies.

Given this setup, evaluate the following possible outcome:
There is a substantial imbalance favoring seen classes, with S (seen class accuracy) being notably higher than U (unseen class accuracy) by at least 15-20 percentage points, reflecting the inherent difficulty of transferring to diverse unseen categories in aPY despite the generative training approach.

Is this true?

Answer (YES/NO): NO